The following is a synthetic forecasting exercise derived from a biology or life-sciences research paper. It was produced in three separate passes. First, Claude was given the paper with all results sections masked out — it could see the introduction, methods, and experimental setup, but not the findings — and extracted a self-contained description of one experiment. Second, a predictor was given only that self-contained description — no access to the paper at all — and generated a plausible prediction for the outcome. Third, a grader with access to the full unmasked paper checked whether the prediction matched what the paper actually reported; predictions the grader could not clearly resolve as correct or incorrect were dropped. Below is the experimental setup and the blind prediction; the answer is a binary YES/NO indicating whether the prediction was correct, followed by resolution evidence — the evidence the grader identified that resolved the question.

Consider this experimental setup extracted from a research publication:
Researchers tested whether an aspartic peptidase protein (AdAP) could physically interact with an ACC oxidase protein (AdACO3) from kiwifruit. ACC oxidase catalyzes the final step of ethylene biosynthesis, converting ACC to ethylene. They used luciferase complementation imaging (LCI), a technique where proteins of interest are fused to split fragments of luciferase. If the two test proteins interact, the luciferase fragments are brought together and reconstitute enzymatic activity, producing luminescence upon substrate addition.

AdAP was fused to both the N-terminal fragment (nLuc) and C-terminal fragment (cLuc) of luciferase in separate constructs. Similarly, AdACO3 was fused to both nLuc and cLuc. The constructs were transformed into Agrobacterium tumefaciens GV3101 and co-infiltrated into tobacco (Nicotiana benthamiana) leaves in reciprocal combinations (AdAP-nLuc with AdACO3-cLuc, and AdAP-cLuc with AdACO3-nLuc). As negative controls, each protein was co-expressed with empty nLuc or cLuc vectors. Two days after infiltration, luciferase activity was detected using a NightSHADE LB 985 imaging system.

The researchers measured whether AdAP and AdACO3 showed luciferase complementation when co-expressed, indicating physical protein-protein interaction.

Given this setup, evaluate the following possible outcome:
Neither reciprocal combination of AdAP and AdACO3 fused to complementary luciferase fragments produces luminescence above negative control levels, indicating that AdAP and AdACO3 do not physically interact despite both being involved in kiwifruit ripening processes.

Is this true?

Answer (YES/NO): NO